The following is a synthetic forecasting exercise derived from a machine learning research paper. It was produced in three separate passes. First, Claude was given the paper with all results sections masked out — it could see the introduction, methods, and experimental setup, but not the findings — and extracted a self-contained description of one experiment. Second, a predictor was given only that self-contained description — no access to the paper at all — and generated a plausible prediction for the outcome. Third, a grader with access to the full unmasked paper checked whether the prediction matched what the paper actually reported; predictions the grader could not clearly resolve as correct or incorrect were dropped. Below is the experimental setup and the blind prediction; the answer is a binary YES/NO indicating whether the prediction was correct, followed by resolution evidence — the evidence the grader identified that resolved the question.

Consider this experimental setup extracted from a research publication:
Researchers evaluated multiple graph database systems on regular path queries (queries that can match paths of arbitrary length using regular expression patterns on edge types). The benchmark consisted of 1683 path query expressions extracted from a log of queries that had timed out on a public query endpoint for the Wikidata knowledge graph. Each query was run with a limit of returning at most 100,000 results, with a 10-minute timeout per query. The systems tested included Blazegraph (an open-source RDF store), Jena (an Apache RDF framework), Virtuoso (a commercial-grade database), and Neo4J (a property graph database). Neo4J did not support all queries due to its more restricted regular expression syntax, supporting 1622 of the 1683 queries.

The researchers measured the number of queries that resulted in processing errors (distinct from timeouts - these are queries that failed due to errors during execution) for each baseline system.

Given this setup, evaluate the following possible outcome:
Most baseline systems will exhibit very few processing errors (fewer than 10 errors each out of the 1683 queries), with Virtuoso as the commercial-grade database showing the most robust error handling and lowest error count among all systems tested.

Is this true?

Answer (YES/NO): NO